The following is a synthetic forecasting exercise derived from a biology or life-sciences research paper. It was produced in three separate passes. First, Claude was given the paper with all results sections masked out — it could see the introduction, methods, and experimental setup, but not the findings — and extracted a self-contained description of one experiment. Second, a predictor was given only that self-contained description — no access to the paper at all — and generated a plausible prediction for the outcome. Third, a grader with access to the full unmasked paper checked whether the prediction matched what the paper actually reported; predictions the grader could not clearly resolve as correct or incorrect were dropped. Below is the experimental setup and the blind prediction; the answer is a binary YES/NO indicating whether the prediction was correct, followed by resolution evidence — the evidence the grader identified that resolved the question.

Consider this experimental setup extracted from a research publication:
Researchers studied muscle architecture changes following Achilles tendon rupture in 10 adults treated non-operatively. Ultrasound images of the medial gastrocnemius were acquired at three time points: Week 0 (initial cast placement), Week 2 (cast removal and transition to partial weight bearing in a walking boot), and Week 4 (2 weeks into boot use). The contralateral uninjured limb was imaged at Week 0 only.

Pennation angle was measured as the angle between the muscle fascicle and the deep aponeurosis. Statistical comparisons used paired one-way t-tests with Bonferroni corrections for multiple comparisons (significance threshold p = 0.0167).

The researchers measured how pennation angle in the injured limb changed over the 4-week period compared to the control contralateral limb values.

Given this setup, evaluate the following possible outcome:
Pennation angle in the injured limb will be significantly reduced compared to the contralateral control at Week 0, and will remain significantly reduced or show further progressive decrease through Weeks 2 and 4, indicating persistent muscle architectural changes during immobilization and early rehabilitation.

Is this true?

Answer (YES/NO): NO